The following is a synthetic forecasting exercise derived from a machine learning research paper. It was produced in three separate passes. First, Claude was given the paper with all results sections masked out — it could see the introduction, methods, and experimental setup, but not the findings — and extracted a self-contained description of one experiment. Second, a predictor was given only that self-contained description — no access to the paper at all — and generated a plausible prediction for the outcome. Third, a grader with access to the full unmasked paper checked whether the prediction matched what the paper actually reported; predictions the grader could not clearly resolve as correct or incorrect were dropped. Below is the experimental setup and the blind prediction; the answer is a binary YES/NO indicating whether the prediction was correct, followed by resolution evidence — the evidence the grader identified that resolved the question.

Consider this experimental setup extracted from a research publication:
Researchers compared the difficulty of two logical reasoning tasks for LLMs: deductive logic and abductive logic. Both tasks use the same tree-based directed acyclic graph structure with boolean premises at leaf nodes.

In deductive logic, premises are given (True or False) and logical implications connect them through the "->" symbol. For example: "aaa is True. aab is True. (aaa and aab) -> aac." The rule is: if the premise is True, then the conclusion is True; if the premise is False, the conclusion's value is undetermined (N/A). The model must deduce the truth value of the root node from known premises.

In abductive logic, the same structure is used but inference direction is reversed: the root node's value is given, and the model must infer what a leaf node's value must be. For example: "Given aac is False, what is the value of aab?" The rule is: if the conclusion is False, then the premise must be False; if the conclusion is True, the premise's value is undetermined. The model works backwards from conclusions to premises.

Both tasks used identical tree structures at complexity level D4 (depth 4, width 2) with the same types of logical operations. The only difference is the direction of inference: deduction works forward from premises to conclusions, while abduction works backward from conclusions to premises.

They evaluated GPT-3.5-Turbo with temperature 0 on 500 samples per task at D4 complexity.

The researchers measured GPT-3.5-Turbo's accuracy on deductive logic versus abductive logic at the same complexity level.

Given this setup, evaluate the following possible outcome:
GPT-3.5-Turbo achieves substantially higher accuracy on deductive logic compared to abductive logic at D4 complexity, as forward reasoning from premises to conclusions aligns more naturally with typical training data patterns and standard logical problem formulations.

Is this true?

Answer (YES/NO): YES